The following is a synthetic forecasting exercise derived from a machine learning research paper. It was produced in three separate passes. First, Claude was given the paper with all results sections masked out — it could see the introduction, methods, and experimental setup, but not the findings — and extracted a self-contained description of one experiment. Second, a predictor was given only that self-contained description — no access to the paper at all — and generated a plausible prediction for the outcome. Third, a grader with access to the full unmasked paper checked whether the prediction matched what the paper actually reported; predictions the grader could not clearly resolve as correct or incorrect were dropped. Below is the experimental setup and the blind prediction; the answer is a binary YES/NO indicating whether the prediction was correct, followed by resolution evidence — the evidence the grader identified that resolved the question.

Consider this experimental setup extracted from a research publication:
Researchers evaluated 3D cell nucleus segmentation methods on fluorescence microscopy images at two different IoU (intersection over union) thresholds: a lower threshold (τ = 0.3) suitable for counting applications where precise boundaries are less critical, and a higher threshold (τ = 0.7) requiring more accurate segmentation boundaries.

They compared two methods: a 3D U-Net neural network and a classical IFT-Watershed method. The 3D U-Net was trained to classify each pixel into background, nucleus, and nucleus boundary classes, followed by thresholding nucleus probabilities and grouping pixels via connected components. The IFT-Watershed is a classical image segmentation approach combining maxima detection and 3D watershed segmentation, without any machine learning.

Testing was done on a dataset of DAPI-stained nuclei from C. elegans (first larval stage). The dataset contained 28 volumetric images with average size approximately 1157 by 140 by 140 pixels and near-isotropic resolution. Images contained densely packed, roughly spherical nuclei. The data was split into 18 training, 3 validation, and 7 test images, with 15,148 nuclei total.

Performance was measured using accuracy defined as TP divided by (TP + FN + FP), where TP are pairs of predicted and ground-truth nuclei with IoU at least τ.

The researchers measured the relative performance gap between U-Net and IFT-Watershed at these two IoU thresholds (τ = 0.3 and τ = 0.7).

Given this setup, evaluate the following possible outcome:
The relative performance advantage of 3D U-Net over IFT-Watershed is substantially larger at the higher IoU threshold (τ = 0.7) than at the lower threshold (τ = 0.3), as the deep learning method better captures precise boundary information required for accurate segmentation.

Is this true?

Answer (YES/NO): NO